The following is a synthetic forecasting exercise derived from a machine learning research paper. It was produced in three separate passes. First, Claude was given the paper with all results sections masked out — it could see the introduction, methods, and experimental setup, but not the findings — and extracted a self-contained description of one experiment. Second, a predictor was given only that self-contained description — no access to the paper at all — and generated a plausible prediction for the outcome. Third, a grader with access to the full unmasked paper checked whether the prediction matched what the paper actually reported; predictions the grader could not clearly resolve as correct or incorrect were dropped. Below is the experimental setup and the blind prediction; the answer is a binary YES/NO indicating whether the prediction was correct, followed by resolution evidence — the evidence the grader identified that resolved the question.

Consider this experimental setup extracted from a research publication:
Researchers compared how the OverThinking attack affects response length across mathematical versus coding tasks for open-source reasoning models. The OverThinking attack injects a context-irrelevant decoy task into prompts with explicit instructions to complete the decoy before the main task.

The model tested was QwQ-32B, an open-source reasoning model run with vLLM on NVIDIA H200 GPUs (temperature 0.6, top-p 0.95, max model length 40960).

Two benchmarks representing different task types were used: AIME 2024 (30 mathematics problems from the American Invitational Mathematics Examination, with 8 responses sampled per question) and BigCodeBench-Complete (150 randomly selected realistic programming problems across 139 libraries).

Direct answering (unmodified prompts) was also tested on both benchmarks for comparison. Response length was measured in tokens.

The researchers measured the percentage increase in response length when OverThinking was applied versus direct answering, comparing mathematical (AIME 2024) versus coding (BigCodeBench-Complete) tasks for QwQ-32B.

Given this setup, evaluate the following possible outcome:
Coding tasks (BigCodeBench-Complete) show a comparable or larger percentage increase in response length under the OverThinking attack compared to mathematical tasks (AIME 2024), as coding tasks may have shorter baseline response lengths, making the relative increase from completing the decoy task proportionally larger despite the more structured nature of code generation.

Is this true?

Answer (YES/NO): YES